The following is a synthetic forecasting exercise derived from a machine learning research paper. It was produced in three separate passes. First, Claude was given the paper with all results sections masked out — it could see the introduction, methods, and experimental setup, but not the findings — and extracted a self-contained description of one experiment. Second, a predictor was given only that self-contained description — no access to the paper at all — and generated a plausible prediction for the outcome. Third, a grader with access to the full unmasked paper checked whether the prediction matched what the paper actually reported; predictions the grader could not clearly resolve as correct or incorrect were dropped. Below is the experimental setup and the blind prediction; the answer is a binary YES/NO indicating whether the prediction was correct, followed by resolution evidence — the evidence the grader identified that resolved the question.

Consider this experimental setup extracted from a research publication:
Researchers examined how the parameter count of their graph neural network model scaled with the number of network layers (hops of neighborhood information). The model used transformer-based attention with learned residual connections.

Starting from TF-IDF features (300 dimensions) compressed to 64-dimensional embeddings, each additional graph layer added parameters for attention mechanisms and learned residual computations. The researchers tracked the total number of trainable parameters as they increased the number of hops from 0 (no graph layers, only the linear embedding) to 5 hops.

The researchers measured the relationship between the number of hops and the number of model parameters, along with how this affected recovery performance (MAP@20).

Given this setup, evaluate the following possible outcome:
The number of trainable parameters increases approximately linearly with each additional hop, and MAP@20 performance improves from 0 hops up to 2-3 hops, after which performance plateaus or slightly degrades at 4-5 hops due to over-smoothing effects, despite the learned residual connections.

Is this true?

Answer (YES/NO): NO